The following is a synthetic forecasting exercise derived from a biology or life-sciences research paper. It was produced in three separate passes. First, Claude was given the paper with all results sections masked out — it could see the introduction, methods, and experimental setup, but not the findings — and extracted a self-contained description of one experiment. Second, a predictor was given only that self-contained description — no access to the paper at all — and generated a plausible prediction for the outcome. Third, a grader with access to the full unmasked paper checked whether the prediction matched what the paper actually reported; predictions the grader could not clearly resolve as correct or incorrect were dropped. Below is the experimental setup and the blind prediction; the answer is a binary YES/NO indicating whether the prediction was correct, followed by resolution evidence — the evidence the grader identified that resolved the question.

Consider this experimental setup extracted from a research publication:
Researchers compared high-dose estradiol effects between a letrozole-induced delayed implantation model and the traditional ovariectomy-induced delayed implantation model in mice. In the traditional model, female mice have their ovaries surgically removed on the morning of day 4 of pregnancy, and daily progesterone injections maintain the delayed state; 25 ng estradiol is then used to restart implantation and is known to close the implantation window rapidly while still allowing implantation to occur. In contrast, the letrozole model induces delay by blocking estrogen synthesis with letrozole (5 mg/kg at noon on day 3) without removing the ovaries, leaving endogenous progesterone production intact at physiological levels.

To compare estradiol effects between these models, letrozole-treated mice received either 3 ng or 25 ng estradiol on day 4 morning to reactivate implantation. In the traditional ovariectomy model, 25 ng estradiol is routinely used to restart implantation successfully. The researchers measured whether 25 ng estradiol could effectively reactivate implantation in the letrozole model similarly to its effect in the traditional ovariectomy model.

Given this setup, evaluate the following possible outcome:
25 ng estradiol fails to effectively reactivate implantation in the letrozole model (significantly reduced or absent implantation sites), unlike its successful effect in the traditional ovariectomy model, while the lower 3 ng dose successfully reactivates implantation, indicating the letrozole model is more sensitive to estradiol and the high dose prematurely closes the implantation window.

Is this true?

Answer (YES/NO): NO